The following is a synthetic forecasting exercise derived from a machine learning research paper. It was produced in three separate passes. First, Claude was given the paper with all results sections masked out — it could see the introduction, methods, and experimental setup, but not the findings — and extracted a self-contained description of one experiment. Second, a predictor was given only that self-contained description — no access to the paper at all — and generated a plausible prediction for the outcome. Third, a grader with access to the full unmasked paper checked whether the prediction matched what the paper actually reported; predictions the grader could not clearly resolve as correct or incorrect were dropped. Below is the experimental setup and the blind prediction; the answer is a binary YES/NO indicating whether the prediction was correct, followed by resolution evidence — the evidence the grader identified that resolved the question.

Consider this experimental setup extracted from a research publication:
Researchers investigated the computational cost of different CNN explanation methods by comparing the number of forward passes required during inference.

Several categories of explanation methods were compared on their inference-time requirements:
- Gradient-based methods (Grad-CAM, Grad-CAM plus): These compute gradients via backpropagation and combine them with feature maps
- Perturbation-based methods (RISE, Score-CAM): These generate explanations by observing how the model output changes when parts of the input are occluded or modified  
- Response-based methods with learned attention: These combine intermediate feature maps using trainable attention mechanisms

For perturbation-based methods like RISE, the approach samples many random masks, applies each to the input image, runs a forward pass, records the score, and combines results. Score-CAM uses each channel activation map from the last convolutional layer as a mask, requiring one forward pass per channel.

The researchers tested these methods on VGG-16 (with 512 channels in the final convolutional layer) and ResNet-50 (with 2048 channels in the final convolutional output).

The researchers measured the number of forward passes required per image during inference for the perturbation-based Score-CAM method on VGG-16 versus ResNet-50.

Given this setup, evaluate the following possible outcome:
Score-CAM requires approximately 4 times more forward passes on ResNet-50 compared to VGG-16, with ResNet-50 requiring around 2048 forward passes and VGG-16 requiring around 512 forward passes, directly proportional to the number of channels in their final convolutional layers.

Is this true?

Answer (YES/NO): YES